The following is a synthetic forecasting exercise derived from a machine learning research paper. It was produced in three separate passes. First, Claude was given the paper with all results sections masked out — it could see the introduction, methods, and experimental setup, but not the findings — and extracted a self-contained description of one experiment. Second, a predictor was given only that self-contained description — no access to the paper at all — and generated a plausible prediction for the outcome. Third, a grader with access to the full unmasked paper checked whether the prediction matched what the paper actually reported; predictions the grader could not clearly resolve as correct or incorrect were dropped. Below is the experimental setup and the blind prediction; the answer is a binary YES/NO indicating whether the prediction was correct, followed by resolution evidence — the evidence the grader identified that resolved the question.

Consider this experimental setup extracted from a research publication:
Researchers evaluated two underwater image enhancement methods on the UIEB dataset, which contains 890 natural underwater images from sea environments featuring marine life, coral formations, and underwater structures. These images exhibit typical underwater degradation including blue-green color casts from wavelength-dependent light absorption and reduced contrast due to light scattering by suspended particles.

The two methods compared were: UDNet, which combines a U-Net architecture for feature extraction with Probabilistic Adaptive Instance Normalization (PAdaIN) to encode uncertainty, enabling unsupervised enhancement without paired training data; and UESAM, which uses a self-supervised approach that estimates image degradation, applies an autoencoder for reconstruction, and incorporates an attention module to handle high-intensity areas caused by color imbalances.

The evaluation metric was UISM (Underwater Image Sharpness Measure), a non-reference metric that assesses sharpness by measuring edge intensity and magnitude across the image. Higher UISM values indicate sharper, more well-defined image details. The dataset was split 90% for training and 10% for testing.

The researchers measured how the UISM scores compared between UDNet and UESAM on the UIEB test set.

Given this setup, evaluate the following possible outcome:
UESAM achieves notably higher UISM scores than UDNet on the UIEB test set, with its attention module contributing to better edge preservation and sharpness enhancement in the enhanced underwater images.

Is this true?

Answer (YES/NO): NO